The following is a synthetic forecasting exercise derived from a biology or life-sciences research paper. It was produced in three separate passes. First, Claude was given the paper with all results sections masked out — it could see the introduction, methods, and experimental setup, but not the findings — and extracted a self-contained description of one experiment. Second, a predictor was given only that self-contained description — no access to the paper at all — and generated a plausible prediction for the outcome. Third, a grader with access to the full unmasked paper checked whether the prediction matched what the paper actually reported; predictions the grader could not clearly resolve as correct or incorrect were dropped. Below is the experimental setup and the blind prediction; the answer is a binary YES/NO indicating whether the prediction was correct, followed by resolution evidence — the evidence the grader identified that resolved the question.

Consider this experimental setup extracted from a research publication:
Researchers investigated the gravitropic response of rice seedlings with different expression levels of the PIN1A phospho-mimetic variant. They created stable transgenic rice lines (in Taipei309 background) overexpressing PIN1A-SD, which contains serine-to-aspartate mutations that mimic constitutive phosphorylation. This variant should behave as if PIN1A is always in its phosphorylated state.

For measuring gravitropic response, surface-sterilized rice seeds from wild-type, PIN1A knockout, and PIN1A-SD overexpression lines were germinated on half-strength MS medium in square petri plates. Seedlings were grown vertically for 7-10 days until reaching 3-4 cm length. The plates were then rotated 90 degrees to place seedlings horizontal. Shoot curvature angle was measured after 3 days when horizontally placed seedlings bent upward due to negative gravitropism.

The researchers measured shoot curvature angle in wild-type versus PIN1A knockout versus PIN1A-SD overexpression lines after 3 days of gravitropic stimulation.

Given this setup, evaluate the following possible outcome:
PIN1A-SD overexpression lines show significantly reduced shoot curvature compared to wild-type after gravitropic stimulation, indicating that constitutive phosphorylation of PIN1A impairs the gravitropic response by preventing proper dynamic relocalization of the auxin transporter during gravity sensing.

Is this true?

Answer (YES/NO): NO